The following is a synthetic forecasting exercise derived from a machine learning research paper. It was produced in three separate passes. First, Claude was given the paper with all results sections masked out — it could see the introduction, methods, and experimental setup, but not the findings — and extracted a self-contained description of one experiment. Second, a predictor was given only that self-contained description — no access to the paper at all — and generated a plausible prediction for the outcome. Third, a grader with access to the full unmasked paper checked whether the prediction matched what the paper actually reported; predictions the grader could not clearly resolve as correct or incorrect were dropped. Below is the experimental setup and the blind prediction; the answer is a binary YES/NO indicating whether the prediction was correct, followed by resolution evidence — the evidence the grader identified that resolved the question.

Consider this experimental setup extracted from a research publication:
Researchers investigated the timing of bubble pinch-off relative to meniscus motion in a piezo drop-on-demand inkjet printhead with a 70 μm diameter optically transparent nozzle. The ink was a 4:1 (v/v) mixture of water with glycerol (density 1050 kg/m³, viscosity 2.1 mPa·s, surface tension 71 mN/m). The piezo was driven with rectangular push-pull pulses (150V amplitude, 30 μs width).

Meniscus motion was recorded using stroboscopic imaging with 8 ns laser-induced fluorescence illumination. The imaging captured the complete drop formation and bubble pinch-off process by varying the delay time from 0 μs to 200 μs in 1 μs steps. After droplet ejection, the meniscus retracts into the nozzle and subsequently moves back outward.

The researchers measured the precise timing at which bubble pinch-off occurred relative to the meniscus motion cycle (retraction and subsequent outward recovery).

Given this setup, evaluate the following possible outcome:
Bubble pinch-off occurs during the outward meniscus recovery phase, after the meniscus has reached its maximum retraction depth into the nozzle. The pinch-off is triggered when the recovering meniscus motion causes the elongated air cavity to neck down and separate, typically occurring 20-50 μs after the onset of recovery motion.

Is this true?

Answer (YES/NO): YES